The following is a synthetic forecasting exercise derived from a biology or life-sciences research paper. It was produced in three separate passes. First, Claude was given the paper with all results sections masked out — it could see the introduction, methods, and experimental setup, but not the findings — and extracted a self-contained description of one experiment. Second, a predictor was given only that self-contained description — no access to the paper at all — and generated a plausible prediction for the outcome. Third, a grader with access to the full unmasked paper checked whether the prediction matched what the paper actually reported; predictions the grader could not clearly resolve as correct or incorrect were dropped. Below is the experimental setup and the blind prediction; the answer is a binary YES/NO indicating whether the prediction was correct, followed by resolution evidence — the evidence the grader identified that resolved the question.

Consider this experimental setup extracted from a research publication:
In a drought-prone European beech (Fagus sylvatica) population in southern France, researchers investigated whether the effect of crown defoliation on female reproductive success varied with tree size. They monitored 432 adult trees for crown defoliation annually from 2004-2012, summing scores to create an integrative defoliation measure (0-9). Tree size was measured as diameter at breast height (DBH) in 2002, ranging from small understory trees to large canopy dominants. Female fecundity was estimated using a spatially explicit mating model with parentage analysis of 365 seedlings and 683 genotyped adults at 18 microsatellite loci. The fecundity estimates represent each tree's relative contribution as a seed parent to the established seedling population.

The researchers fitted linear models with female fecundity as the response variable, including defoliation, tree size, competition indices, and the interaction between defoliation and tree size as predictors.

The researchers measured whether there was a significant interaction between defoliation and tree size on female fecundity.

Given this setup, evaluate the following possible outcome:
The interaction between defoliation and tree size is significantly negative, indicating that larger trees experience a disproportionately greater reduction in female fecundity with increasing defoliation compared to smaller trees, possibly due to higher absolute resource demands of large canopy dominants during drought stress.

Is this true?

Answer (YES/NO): NO